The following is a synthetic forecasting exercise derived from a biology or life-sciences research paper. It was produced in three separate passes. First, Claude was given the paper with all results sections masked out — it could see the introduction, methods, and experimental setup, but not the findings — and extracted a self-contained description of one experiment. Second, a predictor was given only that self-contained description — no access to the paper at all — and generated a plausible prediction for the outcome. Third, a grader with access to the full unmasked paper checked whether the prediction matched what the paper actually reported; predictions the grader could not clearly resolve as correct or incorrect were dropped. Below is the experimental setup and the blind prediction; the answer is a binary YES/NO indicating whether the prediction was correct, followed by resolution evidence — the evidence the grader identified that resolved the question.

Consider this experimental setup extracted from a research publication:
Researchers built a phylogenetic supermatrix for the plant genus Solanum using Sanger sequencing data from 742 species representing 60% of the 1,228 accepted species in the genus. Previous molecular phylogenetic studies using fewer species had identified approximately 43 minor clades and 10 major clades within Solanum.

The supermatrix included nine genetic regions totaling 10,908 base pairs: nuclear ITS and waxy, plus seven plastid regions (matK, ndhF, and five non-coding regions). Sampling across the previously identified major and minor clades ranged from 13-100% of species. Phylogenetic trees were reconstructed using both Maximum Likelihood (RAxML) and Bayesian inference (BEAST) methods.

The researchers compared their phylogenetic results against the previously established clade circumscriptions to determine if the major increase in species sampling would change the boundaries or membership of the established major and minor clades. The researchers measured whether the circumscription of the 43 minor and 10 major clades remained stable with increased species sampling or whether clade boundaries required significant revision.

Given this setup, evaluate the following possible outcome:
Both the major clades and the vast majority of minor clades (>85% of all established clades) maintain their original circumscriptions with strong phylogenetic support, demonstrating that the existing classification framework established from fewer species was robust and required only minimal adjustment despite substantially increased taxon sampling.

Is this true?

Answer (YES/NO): YES